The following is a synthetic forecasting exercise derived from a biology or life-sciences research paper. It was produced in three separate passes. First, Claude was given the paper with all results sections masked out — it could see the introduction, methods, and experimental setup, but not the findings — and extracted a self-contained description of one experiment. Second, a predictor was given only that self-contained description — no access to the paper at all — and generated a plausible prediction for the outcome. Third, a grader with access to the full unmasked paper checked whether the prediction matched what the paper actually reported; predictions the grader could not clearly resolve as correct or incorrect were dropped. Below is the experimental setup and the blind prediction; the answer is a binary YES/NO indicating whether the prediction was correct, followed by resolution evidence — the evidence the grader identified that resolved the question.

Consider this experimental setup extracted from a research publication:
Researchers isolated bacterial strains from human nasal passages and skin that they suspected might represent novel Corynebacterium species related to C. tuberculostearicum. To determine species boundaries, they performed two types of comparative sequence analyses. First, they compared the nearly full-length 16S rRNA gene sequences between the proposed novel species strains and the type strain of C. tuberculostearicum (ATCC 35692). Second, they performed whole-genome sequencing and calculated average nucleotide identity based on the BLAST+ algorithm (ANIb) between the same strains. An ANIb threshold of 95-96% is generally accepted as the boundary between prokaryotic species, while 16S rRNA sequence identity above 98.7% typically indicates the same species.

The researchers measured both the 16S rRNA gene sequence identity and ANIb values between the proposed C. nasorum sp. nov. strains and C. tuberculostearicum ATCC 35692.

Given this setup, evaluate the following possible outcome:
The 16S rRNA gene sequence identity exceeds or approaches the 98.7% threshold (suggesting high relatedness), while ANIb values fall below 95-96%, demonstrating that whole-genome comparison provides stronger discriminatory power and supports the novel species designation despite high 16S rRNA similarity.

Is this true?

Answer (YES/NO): YES